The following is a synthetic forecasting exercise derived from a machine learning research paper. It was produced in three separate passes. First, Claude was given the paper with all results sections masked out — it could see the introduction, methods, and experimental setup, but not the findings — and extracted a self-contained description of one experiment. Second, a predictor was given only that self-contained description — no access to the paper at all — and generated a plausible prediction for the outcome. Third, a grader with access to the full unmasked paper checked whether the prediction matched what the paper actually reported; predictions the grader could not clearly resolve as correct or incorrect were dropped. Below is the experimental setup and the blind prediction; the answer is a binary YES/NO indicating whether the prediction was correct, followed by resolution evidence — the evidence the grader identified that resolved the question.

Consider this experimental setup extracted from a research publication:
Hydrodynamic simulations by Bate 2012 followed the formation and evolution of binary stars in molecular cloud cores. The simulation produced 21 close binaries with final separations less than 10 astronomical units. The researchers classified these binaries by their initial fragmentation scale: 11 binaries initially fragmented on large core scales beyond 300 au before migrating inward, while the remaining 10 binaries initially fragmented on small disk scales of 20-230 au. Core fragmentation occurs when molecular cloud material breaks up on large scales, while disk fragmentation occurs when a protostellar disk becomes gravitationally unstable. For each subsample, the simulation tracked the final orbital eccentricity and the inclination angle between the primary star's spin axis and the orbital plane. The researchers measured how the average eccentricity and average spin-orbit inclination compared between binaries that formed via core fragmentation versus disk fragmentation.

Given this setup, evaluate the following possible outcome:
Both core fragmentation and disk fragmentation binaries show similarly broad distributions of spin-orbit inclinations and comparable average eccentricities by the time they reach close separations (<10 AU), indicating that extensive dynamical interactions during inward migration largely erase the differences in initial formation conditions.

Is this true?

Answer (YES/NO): NO